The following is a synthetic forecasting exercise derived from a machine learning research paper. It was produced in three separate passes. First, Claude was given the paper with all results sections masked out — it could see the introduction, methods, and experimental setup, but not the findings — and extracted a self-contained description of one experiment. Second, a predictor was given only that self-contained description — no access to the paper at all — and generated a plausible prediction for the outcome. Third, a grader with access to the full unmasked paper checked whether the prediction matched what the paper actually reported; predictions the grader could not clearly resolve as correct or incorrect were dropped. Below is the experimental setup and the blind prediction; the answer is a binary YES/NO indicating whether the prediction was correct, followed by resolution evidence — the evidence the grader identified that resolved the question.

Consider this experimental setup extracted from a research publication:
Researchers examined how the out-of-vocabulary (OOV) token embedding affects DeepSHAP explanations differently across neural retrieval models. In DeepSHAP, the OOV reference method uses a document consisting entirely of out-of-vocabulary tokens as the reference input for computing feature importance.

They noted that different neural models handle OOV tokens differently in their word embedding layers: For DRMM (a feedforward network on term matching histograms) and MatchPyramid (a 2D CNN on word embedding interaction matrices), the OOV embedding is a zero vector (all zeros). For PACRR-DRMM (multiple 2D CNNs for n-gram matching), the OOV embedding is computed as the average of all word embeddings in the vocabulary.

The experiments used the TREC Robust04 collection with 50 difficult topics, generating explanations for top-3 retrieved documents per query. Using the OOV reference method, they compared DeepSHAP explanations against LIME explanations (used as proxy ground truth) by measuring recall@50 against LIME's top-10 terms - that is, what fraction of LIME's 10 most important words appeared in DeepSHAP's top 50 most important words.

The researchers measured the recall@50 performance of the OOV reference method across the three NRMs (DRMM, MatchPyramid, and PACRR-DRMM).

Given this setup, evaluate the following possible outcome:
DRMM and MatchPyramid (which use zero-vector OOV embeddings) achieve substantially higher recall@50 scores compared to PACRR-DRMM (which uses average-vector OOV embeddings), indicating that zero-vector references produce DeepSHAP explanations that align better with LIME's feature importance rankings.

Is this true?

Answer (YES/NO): YES